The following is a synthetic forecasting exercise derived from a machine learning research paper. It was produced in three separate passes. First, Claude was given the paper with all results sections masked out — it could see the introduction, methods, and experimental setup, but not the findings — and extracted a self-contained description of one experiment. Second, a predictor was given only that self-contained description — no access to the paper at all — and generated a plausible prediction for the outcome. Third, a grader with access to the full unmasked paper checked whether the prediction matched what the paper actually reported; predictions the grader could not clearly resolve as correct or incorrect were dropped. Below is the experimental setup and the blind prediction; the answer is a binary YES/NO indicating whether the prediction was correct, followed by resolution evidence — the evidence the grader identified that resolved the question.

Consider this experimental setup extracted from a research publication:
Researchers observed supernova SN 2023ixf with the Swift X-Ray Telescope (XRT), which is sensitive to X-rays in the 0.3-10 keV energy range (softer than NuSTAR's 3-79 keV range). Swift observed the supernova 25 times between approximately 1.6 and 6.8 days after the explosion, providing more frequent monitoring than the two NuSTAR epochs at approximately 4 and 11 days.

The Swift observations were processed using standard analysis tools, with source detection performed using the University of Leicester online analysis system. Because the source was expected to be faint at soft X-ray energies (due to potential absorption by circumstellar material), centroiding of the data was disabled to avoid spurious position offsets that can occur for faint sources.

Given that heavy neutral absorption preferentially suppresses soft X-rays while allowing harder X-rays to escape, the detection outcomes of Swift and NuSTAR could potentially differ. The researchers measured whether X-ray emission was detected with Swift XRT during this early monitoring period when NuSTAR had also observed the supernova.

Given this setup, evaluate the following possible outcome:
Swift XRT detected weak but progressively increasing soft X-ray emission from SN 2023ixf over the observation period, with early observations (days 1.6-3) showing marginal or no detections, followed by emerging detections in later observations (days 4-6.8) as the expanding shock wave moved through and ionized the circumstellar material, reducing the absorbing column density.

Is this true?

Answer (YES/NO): NO